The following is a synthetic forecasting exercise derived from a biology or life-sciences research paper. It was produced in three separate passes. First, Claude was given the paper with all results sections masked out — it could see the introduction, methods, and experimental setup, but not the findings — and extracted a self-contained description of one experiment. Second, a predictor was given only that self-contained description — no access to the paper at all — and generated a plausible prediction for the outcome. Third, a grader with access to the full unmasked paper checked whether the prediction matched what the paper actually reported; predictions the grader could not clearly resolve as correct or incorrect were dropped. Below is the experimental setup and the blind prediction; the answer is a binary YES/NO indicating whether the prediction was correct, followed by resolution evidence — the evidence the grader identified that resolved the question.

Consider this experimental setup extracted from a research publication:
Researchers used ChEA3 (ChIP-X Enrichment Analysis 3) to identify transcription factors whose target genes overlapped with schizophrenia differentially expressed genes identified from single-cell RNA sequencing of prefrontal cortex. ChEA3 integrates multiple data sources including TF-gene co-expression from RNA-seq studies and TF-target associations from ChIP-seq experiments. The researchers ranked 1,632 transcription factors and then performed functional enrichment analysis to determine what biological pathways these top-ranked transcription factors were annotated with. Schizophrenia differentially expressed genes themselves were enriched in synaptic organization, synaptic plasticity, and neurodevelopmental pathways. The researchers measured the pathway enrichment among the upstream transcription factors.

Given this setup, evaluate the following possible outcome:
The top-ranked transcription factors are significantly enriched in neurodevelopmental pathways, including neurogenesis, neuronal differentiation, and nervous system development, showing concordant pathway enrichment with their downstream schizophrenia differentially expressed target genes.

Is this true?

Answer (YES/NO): NO